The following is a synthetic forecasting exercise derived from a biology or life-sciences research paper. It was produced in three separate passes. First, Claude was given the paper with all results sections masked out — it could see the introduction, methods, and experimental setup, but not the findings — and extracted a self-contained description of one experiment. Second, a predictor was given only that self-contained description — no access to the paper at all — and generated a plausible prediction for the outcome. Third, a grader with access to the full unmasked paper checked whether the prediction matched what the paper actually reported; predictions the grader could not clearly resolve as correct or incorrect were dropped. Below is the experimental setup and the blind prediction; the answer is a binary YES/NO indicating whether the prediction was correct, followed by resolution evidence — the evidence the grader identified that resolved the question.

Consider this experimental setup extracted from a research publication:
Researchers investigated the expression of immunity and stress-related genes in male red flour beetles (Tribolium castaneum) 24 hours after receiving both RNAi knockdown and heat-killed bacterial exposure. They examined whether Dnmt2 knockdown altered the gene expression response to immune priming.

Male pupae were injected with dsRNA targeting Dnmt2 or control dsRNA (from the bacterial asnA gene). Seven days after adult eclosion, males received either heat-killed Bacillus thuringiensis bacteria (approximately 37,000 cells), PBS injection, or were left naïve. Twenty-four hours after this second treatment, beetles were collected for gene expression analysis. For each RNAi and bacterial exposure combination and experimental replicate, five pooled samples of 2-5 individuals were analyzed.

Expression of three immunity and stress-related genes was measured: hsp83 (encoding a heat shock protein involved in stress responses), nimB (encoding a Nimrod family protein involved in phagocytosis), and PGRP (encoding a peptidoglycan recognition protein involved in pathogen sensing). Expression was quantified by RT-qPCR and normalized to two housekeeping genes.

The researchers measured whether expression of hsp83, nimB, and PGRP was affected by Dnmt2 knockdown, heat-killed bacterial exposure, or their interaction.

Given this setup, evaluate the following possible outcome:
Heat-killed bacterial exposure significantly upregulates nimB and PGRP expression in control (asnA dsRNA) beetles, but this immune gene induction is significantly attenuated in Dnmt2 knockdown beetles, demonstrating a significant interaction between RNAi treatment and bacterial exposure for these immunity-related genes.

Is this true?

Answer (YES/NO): NO